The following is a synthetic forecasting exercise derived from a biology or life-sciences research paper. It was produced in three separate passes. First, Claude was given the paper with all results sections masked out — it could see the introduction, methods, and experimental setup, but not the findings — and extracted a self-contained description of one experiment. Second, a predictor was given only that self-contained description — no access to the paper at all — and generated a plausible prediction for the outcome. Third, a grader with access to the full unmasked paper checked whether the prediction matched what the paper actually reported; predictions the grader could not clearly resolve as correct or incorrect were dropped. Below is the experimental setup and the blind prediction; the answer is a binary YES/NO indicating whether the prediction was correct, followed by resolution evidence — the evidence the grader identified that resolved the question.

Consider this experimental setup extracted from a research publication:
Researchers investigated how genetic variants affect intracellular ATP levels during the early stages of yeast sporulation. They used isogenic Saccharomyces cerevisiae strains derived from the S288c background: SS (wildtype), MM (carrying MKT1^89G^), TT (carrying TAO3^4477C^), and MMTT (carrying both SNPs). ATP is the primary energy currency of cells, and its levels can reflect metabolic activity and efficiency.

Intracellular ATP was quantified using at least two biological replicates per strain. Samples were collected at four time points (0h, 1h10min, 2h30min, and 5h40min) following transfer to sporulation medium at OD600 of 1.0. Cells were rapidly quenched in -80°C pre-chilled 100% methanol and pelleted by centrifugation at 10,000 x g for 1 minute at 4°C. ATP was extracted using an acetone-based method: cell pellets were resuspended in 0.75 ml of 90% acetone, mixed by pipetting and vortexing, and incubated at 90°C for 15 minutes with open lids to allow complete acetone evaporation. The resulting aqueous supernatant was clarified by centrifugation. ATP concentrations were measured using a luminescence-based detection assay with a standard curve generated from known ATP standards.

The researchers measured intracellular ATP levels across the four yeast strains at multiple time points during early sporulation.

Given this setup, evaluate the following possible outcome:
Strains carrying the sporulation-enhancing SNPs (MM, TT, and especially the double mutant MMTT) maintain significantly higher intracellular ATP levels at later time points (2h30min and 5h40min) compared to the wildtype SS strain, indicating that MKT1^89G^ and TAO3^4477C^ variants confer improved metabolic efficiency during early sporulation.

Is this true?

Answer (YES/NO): NO